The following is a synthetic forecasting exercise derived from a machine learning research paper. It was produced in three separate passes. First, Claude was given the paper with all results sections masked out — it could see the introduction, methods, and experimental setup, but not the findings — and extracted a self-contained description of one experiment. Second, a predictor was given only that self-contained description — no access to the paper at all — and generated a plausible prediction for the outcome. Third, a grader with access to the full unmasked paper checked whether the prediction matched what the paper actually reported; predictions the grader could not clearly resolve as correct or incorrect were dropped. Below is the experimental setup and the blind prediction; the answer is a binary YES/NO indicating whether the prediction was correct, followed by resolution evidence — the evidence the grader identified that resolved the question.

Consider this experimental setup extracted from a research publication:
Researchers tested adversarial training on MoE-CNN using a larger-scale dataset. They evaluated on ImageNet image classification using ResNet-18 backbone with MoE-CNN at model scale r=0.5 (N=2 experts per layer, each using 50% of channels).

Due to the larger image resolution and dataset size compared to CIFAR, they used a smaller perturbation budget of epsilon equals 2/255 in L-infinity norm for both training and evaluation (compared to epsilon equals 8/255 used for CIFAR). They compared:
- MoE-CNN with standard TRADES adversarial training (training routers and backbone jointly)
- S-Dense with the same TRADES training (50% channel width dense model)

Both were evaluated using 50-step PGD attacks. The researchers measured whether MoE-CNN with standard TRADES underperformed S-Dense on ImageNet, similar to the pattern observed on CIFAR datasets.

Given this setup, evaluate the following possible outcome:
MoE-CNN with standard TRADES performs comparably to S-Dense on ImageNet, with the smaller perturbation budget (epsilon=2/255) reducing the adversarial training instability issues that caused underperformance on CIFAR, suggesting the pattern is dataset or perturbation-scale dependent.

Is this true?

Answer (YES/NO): NO